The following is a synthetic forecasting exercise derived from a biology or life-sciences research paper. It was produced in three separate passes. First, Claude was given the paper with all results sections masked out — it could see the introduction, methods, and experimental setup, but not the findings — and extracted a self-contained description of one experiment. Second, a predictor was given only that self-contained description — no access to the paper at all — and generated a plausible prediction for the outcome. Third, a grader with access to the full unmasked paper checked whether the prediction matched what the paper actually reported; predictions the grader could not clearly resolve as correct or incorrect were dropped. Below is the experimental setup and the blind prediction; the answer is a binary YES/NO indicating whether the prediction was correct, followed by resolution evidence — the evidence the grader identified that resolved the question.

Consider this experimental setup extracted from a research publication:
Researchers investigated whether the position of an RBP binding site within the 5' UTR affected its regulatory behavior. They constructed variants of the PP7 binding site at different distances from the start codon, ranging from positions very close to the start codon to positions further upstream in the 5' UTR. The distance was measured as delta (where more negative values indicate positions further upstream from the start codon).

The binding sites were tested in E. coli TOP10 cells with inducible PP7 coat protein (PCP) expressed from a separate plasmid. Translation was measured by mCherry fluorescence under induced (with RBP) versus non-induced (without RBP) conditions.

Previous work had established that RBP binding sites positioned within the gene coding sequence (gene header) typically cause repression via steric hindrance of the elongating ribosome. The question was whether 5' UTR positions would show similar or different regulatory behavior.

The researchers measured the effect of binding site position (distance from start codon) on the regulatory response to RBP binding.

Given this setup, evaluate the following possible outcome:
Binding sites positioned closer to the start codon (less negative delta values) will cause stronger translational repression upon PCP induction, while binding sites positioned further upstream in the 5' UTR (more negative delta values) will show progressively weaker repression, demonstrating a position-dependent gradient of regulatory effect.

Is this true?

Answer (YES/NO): NO